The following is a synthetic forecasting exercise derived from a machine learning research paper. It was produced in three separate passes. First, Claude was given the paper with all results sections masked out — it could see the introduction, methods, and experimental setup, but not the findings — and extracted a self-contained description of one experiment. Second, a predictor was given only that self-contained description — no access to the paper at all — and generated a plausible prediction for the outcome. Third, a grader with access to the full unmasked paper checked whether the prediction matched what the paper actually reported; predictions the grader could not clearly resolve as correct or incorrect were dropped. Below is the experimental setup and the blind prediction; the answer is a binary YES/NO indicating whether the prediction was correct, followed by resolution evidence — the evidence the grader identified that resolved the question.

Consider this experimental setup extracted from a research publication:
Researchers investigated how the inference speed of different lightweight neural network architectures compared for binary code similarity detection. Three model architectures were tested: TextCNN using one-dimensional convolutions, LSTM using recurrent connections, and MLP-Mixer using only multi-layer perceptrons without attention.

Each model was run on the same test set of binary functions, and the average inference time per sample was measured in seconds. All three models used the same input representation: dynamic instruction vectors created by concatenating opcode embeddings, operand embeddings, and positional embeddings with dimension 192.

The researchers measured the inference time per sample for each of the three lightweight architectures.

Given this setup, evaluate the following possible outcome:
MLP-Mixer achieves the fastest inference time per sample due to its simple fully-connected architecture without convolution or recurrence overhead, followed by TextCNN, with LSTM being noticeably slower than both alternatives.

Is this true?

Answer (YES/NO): YES